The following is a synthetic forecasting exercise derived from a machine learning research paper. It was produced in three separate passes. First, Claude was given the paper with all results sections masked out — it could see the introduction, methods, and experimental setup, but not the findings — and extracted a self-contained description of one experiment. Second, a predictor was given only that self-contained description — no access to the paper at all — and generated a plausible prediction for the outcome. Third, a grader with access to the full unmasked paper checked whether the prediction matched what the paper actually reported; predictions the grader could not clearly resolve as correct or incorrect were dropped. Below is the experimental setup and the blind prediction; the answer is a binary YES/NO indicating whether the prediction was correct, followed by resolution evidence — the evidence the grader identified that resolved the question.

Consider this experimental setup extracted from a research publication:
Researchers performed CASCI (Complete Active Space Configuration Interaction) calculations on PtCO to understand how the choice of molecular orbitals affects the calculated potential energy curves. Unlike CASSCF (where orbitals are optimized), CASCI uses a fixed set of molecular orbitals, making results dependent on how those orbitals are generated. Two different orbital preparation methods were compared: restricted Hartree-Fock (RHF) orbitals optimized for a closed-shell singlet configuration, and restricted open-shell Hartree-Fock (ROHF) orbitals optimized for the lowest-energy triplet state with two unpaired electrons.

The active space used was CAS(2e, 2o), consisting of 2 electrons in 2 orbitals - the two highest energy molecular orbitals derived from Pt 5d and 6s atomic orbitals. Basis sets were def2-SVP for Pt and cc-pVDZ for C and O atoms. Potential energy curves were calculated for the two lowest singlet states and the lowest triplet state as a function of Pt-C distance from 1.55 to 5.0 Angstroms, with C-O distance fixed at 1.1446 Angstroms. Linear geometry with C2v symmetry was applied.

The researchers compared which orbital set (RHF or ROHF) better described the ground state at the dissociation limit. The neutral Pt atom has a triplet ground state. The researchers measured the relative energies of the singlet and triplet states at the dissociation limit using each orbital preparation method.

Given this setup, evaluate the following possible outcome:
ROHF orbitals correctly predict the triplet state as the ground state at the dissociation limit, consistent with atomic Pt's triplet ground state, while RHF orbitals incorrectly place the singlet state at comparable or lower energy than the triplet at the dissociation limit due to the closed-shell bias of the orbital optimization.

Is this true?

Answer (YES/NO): YES